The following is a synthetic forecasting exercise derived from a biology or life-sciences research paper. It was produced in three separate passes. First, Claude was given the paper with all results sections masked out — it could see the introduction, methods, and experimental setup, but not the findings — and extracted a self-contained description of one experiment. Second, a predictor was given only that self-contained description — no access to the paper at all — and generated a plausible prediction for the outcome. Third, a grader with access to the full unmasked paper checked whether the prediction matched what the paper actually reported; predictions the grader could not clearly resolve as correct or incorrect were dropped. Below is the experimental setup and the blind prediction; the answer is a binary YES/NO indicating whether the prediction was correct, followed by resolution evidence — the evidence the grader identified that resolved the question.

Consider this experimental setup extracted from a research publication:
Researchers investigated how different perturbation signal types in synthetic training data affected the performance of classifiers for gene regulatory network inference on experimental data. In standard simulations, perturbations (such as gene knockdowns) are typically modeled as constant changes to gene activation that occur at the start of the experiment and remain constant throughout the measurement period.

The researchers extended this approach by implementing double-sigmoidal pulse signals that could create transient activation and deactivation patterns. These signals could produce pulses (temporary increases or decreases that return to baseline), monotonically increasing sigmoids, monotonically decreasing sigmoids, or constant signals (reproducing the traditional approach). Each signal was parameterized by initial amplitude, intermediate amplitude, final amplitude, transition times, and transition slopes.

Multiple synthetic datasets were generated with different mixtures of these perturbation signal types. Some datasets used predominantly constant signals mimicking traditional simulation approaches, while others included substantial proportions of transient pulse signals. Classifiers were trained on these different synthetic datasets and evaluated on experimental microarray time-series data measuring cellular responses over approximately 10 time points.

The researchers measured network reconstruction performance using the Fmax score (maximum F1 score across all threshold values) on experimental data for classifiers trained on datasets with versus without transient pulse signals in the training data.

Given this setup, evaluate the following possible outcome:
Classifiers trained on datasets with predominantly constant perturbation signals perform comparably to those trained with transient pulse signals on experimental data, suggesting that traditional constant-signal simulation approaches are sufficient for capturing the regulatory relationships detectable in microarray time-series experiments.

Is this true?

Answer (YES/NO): NO